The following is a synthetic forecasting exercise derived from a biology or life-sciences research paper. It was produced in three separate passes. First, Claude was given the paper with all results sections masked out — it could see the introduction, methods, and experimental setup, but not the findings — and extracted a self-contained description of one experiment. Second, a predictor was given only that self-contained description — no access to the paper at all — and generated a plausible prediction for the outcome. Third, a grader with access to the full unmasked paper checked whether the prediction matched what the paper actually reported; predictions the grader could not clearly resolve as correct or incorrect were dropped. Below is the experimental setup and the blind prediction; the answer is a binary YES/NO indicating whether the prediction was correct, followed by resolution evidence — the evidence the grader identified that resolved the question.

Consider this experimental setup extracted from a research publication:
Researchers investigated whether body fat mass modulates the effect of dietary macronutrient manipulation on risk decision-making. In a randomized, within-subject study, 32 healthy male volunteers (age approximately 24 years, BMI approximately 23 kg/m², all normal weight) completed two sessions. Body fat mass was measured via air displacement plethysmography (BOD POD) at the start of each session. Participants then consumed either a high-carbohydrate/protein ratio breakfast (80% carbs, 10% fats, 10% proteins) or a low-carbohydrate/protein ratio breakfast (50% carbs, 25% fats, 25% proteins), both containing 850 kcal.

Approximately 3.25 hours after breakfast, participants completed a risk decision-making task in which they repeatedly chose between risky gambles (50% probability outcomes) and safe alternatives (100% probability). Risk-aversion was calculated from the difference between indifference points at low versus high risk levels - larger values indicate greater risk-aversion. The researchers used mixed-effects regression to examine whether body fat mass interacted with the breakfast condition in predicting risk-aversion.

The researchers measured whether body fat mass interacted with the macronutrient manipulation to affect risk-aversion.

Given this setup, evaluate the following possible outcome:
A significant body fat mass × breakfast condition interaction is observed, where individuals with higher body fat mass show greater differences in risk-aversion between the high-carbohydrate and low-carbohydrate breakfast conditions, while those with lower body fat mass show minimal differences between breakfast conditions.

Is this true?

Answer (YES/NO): YES